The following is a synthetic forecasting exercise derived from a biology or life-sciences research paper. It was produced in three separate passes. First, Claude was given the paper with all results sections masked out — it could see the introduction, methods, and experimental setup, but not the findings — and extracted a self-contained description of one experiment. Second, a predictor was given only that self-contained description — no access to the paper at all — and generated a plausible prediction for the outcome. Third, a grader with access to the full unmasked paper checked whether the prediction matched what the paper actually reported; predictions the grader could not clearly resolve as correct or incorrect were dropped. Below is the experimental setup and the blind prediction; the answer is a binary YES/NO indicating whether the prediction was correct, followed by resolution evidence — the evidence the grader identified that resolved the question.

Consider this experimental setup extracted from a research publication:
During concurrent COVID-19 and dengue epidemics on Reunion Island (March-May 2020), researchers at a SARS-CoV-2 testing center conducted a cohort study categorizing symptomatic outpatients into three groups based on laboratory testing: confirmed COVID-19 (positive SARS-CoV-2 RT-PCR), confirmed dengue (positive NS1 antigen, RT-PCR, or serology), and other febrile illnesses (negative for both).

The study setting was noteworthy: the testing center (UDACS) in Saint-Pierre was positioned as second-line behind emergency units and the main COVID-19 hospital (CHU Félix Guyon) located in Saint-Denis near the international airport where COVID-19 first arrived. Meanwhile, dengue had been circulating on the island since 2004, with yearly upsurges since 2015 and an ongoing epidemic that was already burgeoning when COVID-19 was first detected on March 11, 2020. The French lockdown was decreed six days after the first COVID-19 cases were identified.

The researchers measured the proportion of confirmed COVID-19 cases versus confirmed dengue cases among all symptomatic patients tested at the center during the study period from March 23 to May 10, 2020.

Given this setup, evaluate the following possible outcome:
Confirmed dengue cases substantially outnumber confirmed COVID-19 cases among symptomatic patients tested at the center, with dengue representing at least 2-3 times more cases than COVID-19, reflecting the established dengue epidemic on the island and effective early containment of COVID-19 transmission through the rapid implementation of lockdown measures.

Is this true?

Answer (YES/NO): NO